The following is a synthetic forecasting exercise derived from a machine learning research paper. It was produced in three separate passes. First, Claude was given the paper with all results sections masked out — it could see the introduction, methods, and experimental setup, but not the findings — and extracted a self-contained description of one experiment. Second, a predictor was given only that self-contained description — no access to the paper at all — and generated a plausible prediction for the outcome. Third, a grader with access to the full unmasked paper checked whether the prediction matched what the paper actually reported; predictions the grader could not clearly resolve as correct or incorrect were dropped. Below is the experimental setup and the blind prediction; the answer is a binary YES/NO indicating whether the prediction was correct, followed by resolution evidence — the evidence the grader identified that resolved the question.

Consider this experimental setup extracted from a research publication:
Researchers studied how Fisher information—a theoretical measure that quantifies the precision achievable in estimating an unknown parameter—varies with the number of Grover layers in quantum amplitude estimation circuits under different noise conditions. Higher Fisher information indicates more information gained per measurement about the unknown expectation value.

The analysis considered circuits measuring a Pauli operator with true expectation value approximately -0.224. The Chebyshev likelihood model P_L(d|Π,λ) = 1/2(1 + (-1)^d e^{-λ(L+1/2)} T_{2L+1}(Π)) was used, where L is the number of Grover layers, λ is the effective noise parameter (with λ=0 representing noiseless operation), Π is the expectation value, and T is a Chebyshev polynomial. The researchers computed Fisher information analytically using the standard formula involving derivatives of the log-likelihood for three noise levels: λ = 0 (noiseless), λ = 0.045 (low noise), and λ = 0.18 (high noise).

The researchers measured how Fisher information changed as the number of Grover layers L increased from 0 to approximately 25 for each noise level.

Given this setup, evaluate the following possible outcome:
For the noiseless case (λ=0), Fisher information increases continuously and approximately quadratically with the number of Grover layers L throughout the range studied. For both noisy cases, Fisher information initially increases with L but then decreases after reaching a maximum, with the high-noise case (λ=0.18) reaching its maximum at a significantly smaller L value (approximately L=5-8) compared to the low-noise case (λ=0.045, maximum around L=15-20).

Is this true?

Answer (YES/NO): NO